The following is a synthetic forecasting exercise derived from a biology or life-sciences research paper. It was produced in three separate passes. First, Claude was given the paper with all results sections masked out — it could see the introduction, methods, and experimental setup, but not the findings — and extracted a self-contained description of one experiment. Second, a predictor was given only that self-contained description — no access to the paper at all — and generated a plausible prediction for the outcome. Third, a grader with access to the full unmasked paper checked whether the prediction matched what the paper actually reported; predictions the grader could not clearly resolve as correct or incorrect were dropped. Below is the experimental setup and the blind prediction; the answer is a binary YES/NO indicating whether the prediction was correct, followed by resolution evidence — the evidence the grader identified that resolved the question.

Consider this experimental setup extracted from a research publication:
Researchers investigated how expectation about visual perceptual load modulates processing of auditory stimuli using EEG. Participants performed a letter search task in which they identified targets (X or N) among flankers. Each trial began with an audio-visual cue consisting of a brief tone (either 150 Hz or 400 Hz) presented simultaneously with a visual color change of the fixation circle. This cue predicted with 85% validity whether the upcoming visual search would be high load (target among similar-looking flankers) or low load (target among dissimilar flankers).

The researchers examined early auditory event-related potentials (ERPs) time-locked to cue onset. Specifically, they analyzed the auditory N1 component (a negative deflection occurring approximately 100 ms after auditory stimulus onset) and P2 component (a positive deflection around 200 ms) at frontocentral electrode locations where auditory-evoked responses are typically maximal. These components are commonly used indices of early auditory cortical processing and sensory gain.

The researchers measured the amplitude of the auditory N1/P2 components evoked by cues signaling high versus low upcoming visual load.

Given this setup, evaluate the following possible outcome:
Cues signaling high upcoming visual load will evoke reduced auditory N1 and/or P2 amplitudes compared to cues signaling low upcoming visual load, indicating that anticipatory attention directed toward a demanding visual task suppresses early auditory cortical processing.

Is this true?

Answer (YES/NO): YES